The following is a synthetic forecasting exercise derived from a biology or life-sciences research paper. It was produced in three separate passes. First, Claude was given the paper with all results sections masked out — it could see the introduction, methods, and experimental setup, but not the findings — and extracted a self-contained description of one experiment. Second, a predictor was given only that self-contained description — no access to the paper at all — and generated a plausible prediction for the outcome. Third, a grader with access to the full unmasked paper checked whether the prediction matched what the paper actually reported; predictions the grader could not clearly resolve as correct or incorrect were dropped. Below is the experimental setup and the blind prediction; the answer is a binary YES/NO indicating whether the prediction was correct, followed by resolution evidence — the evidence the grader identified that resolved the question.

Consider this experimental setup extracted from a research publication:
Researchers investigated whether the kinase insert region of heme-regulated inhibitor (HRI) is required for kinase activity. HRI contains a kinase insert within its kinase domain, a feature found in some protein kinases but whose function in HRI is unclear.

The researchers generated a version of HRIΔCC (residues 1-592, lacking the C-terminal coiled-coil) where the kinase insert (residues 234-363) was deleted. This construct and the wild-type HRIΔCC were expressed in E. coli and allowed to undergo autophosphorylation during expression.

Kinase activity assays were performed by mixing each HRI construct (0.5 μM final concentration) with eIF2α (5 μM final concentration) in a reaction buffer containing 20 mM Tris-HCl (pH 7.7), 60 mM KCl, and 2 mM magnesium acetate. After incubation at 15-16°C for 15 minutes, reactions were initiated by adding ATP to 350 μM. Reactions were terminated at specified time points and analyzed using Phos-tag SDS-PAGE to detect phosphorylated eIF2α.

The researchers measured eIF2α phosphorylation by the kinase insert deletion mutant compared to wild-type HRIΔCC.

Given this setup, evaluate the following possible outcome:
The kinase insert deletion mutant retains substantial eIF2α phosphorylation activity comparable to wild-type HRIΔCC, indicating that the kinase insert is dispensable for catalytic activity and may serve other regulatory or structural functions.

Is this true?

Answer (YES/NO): NO